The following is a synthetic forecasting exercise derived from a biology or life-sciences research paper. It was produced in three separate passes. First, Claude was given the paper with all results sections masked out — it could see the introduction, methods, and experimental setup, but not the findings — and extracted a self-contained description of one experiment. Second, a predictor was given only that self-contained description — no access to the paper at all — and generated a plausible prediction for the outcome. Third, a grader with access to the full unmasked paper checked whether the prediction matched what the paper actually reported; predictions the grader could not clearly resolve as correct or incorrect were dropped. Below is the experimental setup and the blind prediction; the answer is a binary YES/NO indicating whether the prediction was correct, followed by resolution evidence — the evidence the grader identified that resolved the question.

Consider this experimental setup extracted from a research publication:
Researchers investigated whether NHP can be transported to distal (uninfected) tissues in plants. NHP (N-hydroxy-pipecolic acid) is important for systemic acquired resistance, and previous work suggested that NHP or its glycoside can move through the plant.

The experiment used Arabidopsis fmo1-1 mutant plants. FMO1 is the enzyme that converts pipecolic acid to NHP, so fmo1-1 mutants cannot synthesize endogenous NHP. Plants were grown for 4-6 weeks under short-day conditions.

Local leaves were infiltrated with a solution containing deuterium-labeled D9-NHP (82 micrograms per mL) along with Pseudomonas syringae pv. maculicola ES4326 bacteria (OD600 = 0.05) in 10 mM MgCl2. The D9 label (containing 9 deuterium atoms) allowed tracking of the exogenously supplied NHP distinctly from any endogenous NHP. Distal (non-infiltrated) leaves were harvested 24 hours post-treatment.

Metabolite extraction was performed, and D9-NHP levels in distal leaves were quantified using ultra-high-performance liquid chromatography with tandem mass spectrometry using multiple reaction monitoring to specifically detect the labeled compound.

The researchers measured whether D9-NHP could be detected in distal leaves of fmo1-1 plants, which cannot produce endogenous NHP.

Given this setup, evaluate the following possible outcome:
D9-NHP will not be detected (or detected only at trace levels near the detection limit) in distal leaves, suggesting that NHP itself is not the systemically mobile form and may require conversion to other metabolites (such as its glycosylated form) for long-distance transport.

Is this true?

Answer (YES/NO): NO